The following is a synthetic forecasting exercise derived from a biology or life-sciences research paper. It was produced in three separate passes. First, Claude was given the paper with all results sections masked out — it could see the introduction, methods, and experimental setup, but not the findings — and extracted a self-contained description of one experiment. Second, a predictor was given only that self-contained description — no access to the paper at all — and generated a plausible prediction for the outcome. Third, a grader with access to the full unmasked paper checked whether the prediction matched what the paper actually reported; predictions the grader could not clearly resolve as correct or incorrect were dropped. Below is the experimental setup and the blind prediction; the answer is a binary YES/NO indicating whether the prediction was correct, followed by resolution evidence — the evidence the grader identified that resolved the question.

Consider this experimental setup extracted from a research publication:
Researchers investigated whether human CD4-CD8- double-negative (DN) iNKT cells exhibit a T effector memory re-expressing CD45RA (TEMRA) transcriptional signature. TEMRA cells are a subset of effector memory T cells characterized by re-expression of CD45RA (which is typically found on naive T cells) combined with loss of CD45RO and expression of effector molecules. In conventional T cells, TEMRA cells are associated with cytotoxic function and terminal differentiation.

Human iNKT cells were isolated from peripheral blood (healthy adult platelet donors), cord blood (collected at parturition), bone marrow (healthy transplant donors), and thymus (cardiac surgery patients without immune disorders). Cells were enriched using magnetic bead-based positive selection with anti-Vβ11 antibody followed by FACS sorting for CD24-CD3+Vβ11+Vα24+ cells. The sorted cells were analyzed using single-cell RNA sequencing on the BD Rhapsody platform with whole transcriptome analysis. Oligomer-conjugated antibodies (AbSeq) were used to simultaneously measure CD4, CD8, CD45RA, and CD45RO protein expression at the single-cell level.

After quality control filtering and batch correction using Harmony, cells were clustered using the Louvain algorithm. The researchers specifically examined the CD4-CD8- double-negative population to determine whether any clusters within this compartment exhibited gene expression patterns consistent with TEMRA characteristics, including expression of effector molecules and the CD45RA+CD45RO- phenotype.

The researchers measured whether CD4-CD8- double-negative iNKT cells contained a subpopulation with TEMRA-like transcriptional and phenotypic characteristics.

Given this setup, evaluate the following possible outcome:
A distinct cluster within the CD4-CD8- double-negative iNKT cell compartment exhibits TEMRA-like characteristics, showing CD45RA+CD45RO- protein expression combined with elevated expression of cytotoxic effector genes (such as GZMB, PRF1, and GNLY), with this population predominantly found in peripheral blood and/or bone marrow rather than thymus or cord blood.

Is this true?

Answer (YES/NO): YES